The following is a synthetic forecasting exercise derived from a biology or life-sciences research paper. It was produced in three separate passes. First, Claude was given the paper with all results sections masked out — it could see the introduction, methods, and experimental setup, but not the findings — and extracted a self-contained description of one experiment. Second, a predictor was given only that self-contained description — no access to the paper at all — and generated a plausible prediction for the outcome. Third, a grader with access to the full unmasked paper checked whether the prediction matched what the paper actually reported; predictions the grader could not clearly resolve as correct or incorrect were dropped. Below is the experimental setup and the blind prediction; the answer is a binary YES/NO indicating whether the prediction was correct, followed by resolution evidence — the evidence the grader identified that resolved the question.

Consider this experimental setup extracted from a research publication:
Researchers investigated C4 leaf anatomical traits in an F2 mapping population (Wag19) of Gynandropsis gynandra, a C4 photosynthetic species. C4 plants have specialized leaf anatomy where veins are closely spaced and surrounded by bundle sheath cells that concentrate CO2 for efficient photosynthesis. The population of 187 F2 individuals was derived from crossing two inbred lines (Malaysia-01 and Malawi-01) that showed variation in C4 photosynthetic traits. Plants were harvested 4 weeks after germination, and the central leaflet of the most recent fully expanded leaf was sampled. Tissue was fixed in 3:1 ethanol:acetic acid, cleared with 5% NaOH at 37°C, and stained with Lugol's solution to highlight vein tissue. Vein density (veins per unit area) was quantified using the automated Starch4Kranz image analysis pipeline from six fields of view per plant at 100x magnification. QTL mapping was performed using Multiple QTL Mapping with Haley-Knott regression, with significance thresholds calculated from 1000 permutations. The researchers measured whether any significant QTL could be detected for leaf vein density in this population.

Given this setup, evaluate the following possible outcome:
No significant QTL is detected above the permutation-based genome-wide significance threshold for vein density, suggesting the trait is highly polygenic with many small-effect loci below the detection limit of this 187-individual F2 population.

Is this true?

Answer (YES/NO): NO